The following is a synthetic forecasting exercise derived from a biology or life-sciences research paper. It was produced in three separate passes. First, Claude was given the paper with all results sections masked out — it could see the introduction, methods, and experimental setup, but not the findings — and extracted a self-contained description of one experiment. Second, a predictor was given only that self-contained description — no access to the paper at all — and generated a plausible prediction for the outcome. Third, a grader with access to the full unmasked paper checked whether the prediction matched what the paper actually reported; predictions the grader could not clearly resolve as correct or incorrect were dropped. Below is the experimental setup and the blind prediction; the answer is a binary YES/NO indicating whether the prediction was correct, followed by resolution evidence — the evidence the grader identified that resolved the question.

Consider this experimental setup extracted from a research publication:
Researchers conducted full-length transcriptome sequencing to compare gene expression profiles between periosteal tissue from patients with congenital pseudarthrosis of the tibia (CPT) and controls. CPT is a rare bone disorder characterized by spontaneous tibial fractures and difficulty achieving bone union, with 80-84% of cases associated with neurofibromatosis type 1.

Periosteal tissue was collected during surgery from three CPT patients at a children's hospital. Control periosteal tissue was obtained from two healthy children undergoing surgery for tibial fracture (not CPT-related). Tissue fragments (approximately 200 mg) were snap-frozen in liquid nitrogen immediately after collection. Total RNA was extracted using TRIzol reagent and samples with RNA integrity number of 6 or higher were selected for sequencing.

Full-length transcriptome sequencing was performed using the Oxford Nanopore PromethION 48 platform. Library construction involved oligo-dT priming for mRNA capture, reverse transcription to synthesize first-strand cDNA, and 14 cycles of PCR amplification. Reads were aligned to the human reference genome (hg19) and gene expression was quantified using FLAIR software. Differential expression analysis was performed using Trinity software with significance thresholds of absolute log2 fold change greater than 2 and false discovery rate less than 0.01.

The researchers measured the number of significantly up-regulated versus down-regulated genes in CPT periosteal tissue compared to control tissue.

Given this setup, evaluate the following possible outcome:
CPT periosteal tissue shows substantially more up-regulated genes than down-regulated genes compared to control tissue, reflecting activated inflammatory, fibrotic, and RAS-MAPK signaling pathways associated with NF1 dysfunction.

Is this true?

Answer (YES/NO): NO